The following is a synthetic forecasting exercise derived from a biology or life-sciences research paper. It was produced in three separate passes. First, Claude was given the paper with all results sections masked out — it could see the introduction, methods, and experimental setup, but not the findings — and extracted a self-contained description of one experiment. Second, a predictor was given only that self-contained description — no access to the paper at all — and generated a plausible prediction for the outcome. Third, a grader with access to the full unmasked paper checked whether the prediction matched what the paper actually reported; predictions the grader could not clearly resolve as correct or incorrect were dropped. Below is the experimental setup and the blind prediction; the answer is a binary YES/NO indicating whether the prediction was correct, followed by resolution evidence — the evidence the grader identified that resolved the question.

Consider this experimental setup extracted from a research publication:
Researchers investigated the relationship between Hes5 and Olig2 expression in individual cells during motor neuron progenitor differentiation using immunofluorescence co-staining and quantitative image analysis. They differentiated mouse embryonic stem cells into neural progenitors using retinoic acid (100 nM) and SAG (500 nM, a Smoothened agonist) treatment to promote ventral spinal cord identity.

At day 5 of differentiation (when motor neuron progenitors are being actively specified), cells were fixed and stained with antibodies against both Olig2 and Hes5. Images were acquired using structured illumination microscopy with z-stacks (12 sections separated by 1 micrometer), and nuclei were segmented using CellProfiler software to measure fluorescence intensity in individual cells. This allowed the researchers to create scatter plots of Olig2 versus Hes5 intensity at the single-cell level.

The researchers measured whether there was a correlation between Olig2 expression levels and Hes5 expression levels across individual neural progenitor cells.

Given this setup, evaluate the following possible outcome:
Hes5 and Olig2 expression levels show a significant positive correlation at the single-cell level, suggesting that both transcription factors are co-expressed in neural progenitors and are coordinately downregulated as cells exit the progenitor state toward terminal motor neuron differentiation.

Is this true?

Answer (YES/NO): NO